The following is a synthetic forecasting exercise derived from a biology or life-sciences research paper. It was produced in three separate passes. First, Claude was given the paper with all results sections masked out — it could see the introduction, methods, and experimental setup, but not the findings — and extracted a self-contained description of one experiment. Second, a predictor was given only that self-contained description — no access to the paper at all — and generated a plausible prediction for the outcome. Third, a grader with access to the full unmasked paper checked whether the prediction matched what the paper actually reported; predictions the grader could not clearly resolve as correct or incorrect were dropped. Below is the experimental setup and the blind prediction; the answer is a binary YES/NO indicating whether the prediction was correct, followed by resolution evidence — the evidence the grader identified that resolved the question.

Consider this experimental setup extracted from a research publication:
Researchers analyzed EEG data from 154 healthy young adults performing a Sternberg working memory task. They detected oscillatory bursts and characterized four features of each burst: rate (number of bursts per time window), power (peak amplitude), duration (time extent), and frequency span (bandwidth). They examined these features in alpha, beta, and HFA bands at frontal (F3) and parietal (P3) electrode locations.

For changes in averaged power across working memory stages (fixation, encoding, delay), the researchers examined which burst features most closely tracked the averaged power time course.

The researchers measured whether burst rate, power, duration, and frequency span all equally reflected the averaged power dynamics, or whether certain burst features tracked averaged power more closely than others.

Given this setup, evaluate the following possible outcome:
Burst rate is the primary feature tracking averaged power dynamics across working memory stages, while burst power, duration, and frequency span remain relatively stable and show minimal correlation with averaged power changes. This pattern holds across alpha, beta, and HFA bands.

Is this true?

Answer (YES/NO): NO